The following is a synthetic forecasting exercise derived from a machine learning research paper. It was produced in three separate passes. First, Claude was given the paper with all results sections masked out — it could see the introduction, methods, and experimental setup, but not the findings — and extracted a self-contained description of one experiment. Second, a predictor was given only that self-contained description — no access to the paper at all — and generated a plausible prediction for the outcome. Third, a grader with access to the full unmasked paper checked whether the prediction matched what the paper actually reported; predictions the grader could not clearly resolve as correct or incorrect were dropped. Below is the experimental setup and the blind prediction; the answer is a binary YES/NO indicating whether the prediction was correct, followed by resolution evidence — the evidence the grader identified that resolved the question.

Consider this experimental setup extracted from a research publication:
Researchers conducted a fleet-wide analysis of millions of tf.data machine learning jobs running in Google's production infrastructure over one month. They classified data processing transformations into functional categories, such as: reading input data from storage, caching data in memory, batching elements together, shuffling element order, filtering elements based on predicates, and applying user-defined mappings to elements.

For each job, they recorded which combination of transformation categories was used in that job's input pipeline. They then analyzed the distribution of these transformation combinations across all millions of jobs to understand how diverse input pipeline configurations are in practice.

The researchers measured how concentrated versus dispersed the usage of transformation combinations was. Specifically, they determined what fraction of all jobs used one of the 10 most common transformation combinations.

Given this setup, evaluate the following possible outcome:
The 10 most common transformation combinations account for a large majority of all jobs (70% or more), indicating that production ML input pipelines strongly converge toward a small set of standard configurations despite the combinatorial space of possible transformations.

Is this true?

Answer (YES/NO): YES